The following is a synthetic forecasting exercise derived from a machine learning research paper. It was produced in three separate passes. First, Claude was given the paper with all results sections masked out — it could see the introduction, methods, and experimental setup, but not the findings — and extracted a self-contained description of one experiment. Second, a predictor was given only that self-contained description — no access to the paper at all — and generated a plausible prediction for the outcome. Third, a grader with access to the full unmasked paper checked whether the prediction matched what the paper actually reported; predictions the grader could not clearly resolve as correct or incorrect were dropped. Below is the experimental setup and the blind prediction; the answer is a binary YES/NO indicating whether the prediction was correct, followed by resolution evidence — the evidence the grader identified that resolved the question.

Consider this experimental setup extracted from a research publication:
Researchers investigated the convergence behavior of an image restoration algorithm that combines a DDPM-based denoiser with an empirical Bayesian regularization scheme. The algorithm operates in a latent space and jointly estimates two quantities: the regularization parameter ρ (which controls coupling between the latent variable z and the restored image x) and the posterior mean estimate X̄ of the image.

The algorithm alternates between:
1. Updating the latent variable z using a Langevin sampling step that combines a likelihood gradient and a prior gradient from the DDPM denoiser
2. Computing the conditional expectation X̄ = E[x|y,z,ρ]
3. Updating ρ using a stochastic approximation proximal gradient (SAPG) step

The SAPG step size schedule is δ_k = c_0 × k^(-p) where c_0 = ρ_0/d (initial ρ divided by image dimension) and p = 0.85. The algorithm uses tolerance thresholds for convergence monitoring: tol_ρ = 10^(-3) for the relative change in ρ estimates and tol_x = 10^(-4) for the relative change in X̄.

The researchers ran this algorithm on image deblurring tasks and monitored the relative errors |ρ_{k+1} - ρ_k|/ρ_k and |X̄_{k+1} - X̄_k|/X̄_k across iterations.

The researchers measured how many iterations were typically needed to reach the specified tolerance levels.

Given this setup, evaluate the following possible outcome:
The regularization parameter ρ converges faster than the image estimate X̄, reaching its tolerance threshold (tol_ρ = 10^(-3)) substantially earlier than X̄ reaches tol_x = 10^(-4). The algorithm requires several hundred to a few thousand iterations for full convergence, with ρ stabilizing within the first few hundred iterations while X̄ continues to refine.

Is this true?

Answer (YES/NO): NO